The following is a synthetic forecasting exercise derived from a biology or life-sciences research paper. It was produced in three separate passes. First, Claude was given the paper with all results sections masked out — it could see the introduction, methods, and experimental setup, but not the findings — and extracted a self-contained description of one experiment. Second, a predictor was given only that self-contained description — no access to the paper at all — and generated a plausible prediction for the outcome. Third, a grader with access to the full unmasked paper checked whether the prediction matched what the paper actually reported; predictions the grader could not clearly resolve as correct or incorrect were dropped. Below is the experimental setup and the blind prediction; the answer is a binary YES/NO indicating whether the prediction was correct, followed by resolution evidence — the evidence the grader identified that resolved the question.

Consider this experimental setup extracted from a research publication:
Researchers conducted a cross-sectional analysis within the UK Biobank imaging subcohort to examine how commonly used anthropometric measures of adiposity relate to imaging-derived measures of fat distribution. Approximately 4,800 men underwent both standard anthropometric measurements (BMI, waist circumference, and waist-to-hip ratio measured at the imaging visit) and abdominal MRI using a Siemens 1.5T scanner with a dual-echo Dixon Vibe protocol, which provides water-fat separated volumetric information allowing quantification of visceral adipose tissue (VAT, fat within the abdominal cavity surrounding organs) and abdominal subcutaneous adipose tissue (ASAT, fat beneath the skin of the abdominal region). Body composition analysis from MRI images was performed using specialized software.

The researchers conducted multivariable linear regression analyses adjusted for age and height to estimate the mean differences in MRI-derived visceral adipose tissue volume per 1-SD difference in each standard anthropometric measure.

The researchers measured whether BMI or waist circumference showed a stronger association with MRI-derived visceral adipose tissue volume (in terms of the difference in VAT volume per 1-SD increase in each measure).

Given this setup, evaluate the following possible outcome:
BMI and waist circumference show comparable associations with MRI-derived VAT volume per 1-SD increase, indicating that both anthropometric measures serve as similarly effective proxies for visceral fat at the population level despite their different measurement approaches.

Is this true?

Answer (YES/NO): YES